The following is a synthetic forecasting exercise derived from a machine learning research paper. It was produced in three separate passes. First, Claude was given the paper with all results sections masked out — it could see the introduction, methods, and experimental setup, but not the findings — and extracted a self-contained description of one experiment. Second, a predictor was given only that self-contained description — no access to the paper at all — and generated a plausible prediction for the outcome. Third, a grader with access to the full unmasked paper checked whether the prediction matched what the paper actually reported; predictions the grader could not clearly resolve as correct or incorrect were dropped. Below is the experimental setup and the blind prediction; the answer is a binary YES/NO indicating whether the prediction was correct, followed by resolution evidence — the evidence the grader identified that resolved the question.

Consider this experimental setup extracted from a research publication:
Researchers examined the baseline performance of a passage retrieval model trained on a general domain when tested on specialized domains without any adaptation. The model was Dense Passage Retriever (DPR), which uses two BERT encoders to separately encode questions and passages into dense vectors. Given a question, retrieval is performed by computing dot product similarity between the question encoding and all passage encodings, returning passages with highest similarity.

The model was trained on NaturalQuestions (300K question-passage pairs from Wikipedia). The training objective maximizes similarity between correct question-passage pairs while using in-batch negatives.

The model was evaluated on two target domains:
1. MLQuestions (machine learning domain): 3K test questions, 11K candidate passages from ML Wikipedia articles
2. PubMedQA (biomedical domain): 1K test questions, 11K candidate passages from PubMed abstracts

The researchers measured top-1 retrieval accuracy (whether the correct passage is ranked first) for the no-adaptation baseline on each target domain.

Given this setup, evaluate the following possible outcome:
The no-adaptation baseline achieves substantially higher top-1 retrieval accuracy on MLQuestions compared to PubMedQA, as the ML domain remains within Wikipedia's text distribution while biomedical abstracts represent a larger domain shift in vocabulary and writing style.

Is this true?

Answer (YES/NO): NO